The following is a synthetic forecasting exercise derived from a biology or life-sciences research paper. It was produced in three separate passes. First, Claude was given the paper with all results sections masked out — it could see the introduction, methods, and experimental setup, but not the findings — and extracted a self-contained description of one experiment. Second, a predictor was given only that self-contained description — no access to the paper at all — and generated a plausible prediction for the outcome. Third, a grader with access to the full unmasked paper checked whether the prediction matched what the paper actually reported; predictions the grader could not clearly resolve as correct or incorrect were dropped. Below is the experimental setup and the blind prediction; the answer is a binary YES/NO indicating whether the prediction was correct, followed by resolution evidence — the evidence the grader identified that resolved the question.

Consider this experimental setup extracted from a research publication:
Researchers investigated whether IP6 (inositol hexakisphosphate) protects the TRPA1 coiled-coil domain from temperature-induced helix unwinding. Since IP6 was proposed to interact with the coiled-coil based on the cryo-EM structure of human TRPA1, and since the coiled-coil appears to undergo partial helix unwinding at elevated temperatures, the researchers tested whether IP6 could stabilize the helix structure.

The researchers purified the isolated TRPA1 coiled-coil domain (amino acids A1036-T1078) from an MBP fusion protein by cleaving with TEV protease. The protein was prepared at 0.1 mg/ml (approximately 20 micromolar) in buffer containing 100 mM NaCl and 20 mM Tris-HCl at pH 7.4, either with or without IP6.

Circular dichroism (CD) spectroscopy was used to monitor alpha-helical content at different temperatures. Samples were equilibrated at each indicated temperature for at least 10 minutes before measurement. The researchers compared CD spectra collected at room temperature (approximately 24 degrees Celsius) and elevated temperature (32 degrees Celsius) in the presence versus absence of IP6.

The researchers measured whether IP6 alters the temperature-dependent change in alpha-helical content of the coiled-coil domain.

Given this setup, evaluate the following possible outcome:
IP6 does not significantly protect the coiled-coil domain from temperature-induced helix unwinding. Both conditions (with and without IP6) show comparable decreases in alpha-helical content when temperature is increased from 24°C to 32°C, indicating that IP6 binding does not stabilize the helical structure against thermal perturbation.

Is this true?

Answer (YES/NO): YES